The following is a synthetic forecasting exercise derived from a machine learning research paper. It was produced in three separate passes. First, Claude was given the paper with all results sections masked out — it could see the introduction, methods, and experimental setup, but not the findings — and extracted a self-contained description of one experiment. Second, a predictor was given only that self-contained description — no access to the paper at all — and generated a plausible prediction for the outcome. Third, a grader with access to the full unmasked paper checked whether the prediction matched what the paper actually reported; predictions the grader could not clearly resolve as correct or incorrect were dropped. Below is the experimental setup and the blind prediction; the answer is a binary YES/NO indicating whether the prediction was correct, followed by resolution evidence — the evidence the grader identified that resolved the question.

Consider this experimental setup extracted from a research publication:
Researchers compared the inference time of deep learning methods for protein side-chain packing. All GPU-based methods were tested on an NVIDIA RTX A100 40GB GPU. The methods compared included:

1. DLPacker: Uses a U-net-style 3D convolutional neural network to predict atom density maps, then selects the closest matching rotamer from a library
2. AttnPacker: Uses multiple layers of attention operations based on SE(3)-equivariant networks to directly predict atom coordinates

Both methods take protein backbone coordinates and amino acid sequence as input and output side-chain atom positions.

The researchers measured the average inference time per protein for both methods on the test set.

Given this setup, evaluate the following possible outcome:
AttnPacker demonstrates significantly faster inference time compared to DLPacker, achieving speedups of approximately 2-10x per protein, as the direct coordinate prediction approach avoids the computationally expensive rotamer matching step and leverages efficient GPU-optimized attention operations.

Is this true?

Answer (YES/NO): YES